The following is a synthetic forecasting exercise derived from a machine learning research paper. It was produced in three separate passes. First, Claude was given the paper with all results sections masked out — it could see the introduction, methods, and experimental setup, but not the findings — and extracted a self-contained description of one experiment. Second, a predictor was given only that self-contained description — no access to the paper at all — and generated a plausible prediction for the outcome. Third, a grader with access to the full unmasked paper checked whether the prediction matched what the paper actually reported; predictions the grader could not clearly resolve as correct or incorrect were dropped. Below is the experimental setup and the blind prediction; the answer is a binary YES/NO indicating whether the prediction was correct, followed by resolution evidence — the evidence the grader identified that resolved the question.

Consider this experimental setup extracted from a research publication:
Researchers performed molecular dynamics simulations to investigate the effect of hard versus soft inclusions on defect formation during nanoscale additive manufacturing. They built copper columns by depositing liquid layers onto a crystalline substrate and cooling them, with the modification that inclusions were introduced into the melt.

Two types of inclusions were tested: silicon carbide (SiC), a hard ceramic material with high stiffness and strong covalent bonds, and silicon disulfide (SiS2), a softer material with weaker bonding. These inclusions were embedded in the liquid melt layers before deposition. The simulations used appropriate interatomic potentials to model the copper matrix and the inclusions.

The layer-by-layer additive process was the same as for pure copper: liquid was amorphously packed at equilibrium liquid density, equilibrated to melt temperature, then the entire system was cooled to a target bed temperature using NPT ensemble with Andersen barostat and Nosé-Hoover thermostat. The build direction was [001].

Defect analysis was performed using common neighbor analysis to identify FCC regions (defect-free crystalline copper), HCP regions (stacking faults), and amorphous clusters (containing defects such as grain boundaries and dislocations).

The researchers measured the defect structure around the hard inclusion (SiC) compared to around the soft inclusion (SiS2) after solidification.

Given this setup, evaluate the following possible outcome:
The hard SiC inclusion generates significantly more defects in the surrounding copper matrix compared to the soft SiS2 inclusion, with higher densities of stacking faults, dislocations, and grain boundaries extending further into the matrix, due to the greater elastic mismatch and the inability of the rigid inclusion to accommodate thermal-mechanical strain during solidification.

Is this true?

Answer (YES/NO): NO